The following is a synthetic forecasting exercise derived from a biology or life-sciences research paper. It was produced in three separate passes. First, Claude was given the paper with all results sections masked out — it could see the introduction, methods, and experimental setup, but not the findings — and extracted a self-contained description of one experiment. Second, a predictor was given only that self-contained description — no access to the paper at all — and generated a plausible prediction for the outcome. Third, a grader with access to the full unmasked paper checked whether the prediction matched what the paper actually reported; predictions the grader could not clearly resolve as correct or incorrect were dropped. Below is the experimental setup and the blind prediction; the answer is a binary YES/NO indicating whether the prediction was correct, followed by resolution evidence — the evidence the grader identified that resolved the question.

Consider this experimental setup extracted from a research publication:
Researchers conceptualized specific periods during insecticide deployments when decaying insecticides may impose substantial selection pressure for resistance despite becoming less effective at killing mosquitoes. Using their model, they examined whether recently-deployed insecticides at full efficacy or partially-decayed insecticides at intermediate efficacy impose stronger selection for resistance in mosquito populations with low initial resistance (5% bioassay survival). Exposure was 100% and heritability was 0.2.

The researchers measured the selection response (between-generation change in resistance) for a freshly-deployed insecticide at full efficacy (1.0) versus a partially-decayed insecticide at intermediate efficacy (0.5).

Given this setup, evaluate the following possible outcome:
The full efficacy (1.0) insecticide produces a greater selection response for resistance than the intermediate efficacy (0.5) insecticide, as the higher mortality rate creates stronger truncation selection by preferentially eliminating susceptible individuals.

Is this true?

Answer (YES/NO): YES